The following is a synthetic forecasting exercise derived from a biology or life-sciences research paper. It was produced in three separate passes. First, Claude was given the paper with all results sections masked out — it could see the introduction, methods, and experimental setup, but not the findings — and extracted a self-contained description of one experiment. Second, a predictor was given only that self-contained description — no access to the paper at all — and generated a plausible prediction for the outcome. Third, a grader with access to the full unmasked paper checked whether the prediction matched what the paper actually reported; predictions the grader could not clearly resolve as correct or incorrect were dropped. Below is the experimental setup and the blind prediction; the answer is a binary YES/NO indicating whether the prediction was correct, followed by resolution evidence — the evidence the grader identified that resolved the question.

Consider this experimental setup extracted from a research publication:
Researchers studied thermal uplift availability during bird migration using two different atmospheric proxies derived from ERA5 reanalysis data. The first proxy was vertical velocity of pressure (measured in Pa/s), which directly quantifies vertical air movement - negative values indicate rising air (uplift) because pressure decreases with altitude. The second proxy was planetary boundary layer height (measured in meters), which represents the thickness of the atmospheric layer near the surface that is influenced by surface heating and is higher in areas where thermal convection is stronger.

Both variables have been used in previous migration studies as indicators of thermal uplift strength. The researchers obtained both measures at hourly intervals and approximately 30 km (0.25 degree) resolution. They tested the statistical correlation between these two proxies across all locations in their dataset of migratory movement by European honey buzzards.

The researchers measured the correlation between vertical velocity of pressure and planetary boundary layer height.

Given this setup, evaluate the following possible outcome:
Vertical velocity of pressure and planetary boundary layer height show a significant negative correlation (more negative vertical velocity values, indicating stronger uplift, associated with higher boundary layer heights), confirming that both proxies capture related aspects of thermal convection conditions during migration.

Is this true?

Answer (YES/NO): NO